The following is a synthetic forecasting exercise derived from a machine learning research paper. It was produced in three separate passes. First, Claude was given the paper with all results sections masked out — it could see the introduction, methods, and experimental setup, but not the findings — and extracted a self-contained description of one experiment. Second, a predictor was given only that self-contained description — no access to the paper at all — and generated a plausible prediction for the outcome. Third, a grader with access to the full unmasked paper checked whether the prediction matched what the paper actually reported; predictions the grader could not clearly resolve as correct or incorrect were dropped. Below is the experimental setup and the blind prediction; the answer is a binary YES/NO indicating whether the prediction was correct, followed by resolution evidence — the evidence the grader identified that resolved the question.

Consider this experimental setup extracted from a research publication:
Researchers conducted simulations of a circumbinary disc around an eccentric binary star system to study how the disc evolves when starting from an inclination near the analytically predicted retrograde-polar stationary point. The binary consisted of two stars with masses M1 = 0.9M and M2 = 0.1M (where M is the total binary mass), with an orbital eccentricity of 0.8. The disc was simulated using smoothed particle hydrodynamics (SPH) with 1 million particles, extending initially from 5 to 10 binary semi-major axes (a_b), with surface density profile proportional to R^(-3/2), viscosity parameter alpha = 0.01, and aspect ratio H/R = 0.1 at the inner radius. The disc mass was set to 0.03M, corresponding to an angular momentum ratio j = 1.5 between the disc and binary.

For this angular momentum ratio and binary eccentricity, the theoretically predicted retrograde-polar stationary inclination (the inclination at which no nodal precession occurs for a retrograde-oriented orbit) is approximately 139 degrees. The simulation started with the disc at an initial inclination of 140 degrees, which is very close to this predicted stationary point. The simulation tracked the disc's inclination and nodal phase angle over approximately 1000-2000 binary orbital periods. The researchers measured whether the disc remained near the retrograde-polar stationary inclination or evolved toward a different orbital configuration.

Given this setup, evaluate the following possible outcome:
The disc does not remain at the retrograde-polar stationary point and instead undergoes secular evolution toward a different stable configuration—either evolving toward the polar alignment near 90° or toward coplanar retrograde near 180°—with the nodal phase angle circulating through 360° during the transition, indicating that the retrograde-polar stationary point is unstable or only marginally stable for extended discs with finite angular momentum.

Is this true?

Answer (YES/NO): NO